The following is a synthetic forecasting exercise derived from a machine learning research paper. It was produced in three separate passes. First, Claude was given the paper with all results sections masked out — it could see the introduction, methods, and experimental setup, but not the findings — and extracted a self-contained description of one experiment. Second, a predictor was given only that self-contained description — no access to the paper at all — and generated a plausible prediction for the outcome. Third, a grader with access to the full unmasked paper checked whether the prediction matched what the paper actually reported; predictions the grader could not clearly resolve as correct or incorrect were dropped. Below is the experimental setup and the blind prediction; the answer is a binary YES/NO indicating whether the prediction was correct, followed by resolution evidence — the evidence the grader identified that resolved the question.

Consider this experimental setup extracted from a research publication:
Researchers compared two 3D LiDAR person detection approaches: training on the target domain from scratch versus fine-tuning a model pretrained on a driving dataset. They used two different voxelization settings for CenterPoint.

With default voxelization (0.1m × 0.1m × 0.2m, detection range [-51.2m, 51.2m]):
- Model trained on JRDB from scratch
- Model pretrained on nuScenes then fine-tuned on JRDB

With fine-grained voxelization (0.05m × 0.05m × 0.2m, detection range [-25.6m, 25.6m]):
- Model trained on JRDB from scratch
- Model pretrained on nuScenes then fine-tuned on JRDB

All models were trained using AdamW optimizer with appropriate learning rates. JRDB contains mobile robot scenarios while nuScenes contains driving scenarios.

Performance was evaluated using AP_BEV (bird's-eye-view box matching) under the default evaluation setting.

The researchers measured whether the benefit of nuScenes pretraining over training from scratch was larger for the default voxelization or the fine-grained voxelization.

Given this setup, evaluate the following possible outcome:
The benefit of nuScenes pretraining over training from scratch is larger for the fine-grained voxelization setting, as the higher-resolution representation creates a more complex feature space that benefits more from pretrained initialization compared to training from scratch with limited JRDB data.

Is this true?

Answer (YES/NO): YES